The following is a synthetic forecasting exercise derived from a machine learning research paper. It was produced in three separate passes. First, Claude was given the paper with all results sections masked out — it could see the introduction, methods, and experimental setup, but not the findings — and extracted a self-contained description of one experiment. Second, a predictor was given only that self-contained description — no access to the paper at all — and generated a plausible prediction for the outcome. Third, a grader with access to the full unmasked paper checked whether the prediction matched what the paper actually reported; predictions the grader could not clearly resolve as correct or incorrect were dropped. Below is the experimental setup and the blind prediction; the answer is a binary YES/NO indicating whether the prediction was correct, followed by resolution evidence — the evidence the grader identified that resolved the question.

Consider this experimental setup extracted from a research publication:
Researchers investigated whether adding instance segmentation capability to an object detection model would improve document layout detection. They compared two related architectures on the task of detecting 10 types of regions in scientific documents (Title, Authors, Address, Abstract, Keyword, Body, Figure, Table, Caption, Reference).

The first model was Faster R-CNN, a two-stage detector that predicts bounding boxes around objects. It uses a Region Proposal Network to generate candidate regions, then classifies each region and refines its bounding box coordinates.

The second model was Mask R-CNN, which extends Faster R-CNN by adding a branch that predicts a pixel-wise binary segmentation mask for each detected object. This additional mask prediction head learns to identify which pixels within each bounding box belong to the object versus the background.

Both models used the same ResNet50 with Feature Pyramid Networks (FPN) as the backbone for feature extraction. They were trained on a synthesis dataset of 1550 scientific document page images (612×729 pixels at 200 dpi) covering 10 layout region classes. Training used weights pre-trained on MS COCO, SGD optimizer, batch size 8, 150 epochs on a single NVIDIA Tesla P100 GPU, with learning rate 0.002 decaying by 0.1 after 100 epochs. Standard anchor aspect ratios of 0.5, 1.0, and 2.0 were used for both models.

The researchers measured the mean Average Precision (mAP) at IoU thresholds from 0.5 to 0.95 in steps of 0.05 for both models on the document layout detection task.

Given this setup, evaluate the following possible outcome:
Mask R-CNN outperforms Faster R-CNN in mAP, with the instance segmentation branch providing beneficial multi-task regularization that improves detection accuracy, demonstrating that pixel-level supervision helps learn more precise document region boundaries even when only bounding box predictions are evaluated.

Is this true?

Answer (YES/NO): NO